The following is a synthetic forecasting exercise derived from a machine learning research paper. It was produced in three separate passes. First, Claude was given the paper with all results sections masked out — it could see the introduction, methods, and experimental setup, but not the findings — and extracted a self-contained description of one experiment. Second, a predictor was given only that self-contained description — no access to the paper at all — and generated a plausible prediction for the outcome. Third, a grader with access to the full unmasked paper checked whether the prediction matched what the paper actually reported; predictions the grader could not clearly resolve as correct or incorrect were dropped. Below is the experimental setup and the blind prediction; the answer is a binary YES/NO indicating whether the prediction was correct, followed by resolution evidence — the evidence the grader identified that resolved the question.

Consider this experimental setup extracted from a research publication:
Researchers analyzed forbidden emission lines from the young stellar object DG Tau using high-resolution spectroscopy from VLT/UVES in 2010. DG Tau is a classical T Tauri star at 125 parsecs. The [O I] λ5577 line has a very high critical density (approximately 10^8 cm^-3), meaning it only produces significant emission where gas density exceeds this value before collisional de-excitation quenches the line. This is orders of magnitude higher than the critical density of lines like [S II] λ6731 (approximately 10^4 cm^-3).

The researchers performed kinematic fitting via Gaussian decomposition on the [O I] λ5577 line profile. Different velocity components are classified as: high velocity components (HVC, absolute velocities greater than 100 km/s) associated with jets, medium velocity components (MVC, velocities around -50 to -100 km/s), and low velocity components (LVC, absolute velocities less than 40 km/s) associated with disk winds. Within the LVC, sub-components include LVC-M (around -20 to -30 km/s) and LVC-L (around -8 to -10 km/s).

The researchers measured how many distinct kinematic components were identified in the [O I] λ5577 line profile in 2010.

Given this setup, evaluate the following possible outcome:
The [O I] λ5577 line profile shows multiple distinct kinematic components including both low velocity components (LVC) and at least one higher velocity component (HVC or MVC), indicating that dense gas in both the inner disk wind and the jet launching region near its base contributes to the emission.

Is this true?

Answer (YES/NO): NO